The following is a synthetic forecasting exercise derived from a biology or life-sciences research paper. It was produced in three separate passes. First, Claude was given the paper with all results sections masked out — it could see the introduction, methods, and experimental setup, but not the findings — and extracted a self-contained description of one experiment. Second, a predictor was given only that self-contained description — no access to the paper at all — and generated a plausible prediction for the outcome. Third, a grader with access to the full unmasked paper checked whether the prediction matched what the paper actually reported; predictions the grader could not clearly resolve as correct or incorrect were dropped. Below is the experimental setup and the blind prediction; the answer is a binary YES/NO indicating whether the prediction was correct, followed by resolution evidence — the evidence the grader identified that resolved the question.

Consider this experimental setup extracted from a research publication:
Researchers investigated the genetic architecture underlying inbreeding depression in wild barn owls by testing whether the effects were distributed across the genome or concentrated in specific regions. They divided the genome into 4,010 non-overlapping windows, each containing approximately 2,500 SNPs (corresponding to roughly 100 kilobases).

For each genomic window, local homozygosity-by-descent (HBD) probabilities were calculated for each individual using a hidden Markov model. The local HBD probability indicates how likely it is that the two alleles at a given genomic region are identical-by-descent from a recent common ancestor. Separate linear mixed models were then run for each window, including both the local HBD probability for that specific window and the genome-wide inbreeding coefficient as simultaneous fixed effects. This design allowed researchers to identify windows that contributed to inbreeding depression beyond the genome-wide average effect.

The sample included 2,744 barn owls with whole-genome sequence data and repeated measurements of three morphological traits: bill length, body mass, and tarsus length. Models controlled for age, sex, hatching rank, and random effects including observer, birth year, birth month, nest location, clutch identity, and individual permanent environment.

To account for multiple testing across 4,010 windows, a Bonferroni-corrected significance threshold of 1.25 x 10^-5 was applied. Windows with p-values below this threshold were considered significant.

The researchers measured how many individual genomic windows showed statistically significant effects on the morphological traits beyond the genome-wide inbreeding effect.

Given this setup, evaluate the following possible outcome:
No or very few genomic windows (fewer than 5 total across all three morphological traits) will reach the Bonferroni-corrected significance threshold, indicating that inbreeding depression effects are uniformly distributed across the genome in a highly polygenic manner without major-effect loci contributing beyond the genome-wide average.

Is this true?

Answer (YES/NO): NO